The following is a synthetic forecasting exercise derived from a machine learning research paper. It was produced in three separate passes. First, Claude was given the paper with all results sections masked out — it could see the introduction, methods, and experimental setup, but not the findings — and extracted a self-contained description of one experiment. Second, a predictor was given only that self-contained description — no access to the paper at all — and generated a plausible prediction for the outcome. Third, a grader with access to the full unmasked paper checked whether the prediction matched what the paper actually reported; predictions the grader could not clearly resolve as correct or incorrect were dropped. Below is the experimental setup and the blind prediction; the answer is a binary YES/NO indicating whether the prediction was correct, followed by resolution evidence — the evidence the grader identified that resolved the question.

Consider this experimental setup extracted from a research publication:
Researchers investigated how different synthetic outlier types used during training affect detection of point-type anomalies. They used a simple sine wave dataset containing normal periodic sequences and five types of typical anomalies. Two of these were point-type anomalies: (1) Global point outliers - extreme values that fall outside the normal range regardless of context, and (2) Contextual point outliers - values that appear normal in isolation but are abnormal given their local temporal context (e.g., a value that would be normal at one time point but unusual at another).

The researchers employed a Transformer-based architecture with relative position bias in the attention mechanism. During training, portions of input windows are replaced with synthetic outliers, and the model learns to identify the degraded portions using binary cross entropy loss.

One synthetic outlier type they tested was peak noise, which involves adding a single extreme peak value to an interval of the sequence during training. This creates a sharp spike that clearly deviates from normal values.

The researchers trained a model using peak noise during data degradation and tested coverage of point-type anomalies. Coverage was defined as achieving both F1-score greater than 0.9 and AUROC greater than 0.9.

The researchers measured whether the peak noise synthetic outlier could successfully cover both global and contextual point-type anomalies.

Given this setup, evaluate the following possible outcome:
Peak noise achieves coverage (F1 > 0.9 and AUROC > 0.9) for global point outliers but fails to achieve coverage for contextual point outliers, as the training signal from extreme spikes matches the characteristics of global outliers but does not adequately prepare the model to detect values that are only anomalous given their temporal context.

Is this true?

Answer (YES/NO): NO